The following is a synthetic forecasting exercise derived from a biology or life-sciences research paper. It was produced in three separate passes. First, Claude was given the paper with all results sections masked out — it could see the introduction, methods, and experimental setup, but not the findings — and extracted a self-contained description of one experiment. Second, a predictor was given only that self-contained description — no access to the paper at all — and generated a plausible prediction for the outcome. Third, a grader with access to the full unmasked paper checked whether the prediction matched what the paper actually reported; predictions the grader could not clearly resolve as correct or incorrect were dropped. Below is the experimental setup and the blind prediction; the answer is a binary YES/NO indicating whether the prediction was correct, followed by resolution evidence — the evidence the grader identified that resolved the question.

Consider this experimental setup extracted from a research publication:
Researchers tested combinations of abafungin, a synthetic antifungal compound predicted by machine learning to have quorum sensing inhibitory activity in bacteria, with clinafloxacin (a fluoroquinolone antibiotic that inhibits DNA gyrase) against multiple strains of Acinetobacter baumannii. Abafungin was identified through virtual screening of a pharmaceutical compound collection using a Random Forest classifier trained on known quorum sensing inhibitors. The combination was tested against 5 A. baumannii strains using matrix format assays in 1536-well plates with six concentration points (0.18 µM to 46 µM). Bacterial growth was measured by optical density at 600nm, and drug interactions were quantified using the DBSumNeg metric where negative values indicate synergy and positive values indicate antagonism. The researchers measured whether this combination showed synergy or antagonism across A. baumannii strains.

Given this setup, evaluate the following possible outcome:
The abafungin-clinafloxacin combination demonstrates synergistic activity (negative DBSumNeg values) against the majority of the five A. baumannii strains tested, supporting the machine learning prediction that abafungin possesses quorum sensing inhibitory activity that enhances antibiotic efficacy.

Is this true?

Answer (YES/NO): NO